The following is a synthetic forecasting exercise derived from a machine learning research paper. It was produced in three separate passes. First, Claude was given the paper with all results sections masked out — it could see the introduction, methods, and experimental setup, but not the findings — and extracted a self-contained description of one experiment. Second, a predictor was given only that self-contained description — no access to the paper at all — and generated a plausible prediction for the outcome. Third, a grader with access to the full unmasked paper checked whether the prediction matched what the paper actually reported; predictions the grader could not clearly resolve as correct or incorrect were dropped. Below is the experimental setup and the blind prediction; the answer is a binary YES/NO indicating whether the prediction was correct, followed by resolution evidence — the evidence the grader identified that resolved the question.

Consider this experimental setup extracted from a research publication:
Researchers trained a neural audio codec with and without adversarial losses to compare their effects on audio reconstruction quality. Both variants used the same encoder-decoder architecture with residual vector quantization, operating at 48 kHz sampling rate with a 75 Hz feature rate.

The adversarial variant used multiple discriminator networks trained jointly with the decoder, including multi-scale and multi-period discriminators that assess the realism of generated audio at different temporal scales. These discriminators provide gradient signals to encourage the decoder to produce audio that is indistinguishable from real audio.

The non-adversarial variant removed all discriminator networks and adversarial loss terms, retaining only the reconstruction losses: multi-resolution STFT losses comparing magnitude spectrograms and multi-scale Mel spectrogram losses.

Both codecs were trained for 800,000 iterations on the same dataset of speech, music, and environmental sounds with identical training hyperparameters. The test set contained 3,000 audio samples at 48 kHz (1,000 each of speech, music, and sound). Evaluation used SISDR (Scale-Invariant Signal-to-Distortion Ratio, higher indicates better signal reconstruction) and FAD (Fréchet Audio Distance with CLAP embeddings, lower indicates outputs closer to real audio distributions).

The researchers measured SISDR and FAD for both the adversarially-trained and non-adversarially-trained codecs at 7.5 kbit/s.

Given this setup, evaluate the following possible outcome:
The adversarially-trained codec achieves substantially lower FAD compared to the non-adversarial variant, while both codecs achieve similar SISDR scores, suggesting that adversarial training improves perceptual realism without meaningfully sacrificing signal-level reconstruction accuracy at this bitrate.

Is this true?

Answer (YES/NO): NO